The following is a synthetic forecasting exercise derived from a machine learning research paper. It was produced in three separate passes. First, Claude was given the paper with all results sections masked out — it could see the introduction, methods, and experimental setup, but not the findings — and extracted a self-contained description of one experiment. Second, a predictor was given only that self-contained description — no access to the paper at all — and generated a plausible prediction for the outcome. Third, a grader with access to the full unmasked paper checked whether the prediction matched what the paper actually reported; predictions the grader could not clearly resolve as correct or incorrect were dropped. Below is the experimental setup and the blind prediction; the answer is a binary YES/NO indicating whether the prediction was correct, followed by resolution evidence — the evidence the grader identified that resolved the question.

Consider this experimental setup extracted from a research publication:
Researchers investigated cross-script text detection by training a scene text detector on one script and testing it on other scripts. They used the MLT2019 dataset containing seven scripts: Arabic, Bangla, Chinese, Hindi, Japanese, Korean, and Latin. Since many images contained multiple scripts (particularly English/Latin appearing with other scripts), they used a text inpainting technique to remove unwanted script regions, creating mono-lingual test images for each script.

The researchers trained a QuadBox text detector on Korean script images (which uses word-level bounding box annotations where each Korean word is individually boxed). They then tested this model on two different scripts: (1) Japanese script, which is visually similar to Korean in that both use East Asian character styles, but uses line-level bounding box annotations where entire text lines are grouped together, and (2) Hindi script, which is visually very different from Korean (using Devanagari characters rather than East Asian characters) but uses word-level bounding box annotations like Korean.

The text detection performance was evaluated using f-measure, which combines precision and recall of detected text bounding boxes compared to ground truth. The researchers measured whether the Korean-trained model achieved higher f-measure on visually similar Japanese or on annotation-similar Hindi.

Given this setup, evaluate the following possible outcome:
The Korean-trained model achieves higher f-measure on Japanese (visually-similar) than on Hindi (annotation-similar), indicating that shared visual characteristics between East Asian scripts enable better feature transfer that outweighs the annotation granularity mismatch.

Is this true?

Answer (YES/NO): NO